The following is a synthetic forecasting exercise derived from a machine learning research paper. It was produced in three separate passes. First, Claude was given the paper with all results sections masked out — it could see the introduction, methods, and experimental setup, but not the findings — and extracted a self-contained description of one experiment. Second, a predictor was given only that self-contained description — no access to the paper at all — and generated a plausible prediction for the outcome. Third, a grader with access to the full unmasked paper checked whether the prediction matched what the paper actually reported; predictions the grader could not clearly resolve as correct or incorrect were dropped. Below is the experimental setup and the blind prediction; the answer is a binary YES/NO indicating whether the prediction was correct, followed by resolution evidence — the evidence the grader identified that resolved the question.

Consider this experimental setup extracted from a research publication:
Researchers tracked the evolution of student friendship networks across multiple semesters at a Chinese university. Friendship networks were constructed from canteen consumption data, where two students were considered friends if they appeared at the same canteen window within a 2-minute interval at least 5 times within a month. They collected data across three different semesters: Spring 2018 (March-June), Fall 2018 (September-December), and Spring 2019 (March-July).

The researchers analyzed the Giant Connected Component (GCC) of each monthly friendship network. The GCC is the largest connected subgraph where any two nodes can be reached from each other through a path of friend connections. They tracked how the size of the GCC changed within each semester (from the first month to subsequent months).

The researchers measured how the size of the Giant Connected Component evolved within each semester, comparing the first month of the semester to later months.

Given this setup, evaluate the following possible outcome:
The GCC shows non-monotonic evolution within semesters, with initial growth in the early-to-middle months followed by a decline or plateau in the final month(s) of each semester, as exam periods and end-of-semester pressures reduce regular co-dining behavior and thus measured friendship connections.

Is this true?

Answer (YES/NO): NO